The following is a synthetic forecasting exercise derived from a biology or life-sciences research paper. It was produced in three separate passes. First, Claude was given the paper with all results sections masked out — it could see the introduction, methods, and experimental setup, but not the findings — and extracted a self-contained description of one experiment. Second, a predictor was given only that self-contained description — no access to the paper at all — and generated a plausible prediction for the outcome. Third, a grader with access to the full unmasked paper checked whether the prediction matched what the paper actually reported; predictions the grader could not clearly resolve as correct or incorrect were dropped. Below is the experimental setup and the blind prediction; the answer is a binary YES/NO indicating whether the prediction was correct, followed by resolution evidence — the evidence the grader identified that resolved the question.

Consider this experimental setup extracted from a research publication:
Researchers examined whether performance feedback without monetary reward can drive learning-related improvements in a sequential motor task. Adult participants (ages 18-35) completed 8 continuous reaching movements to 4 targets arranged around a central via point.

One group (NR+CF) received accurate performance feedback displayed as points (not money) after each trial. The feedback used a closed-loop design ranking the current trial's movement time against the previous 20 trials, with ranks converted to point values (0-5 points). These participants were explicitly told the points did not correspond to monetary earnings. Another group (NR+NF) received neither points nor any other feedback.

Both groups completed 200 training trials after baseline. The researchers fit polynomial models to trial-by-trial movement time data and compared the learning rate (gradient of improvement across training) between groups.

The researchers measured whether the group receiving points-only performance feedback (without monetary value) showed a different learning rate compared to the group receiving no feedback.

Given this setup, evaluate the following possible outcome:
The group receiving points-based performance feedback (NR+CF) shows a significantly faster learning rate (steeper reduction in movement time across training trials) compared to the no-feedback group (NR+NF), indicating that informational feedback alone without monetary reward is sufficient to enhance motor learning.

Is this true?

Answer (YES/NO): YES